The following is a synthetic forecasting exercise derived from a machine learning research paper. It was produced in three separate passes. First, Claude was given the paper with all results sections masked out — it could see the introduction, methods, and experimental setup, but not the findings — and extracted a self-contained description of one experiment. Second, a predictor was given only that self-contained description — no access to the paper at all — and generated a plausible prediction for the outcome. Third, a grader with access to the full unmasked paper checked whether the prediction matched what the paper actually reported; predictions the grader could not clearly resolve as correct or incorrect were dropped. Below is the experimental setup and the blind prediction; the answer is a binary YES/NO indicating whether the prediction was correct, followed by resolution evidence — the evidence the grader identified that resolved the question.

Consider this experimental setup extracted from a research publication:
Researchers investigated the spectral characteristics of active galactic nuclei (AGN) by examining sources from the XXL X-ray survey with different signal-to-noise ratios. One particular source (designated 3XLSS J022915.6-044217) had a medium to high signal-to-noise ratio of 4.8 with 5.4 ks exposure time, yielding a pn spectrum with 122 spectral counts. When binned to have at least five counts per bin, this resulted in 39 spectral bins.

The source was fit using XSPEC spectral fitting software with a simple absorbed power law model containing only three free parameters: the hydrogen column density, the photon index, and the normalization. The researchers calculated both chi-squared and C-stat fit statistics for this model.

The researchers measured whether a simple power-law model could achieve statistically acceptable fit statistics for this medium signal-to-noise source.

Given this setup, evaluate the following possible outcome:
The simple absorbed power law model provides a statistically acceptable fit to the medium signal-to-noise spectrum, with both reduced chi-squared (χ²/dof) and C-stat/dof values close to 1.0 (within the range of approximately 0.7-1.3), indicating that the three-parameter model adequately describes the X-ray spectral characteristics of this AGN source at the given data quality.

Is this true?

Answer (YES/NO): YES